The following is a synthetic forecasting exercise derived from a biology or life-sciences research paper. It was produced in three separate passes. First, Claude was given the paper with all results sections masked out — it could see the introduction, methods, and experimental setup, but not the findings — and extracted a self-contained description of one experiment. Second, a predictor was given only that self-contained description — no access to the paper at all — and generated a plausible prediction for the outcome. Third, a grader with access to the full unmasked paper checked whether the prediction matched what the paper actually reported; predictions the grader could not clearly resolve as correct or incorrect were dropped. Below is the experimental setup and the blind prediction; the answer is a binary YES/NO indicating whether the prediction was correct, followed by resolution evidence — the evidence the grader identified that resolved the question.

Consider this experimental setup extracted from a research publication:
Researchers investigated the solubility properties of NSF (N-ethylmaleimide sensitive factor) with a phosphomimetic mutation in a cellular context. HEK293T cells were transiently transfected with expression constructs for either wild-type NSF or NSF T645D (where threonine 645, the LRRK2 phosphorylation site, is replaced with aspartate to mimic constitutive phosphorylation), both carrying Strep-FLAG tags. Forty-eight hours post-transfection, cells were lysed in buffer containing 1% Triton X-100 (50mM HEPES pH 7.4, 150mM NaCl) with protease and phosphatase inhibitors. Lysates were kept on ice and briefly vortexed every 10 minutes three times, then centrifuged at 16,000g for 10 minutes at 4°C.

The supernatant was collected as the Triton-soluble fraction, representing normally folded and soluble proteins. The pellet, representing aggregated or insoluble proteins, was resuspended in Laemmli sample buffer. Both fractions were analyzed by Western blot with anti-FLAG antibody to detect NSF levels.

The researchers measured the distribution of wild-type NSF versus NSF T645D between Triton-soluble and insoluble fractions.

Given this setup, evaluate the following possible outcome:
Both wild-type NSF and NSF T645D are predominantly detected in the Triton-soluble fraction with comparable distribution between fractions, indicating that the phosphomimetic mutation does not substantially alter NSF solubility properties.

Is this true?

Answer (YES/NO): NO